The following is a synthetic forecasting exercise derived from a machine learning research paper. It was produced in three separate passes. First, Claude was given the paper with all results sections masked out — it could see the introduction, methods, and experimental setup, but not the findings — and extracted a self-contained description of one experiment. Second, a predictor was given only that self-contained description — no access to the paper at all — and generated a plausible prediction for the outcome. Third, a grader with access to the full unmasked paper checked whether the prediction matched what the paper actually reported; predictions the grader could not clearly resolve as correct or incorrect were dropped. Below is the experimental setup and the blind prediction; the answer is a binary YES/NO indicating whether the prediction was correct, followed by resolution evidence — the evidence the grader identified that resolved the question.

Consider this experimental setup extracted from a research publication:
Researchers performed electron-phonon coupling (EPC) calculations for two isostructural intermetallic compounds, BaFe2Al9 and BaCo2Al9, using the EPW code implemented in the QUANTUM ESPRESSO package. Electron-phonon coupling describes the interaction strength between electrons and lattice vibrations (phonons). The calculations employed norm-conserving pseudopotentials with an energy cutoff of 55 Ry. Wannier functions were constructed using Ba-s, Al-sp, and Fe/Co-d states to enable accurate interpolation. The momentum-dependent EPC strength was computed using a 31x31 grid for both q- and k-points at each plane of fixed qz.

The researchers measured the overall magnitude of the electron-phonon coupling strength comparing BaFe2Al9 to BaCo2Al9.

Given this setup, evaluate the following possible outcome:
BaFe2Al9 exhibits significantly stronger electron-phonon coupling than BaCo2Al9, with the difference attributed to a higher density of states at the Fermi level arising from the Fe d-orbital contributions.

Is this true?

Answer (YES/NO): YES